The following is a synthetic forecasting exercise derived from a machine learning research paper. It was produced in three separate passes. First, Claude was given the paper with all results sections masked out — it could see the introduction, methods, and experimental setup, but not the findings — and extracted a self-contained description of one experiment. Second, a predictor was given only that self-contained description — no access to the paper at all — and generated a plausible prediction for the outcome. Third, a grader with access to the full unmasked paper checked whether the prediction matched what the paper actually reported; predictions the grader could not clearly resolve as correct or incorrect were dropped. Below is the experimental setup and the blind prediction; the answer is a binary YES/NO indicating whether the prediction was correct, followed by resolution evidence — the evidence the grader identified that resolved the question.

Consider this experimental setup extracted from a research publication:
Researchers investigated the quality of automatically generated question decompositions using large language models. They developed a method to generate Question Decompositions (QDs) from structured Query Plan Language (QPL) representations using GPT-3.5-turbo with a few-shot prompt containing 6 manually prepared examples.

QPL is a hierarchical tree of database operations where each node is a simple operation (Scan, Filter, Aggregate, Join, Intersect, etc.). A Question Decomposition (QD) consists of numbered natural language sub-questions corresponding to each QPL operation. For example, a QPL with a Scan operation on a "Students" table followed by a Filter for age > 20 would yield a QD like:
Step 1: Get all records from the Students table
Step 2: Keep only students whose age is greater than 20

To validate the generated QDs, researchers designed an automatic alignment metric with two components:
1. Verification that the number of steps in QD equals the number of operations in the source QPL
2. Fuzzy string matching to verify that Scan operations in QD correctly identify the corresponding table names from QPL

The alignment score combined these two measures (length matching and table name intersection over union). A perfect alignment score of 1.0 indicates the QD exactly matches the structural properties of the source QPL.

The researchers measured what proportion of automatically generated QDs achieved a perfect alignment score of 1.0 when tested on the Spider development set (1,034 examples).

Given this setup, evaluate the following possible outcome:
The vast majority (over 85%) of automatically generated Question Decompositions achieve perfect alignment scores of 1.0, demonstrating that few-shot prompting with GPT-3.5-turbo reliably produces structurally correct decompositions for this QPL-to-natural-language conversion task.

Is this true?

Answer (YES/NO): YES